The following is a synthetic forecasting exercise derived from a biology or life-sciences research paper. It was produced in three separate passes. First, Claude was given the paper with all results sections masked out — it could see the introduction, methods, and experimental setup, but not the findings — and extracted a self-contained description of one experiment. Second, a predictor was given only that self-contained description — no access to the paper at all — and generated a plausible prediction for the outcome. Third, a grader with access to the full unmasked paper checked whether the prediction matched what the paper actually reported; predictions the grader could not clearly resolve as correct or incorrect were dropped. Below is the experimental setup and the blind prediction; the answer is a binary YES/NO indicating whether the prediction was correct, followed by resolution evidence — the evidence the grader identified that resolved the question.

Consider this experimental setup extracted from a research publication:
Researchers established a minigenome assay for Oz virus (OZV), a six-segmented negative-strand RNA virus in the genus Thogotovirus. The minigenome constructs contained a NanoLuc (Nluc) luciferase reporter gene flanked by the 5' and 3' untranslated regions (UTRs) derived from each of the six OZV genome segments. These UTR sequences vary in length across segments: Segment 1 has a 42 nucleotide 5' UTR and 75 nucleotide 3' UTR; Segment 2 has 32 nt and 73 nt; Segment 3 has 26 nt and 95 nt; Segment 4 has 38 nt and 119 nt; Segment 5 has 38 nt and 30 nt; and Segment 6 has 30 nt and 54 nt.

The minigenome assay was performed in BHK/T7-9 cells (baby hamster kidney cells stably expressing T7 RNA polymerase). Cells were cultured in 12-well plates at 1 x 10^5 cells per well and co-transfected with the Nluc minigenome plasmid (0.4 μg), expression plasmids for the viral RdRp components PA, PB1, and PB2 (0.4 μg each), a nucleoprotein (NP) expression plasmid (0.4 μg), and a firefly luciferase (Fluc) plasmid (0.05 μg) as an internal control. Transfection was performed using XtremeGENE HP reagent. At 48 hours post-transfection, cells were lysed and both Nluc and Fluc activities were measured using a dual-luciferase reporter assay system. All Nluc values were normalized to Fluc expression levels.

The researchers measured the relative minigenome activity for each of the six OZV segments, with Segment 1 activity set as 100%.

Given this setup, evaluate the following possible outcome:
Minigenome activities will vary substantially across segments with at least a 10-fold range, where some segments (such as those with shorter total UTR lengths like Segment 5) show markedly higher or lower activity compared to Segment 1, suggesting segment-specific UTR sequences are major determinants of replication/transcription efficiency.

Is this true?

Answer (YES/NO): YES